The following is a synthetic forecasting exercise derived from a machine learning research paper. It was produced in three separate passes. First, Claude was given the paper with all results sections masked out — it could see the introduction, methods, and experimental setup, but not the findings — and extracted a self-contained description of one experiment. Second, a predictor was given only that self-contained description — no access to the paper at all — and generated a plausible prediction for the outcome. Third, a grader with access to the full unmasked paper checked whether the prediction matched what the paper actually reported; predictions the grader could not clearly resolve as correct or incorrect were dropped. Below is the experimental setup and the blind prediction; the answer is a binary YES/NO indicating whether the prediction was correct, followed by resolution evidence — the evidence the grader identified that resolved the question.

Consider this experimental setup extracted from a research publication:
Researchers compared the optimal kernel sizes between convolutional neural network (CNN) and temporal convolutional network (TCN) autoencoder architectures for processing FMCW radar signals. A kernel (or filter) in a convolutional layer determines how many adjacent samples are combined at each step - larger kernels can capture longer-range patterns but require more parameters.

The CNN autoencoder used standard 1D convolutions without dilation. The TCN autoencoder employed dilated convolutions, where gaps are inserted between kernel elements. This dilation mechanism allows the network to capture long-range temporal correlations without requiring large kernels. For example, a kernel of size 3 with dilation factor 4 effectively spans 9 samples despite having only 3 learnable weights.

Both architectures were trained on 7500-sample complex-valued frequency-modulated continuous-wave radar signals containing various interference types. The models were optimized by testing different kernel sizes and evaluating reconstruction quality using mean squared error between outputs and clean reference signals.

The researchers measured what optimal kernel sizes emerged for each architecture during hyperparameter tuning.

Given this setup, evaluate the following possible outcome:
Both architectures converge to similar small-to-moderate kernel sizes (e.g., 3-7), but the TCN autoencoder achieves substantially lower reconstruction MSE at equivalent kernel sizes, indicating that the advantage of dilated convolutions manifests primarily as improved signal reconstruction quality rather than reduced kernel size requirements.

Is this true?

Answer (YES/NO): NO